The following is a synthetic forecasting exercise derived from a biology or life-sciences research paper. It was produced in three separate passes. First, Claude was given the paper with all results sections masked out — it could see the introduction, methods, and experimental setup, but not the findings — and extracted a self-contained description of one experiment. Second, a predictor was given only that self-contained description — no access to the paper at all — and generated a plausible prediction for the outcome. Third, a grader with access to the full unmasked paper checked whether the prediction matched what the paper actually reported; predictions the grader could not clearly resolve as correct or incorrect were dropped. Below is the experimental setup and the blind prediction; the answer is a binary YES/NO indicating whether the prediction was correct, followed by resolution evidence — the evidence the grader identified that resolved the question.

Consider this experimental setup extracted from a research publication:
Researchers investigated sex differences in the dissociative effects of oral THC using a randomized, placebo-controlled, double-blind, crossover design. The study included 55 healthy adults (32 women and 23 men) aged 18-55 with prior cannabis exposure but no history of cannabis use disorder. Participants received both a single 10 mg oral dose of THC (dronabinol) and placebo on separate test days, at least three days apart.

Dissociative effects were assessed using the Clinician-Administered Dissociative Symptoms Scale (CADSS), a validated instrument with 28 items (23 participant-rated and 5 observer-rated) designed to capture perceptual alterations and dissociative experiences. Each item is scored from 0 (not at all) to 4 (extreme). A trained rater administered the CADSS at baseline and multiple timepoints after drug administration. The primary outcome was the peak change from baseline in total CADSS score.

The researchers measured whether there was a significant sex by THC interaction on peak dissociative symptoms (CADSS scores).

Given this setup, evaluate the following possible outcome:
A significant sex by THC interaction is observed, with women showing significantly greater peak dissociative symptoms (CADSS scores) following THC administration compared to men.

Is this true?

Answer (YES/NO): NO